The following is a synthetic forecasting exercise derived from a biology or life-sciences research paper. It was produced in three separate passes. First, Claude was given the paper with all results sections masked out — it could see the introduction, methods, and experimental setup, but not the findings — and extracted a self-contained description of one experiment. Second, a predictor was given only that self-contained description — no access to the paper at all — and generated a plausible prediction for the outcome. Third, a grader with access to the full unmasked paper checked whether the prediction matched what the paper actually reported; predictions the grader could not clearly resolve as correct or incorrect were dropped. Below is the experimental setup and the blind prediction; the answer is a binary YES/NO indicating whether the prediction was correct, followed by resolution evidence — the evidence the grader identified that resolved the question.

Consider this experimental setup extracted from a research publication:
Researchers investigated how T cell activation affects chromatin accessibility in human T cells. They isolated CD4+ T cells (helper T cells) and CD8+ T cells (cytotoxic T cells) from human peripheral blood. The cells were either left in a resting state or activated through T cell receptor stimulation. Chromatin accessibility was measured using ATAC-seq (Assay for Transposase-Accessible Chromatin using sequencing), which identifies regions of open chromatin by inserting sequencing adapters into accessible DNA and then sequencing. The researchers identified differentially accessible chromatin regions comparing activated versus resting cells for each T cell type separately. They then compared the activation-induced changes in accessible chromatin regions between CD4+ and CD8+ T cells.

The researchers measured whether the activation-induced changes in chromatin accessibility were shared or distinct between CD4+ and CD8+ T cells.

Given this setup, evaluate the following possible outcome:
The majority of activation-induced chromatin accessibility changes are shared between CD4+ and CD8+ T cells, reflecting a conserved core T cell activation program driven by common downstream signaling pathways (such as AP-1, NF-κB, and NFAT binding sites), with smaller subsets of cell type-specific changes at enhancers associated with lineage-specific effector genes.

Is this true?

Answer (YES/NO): YES